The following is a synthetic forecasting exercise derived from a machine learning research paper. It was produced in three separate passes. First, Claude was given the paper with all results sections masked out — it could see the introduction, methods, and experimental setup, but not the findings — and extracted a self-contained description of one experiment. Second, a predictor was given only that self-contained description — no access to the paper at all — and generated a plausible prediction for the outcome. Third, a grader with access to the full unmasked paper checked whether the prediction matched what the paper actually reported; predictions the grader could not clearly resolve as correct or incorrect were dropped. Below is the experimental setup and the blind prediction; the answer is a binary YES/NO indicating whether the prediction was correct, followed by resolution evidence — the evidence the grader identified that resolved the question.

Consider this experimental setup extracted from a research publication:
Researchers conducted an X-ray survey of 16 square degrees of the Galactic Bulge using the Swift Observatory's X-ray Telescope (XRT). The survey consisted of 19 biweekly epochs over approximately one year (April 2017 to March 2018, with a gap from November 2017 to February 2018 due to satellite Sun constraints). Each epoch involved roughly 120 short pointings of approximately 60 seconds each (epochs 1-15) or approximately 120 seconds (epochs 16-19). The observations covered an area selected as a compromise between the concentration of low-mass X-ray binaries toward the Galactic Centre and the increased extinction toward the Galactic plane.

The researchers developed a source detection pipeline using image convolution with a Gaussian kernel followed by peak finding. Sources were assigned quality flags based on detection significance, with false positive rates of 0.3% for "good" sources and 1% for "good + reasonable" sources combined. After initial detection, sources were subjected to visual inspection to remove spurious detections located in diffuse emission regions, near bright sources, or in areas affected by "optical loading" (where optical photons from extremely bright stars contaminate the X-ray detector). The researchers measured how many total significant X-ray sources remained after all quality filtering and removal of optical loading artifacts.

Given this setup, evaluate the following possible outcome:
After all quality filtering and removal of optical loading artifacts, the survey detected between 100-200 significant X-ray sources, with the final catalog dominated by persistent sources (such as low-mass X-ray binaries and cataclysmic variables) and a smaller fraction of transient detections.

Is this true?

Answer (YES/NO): NO